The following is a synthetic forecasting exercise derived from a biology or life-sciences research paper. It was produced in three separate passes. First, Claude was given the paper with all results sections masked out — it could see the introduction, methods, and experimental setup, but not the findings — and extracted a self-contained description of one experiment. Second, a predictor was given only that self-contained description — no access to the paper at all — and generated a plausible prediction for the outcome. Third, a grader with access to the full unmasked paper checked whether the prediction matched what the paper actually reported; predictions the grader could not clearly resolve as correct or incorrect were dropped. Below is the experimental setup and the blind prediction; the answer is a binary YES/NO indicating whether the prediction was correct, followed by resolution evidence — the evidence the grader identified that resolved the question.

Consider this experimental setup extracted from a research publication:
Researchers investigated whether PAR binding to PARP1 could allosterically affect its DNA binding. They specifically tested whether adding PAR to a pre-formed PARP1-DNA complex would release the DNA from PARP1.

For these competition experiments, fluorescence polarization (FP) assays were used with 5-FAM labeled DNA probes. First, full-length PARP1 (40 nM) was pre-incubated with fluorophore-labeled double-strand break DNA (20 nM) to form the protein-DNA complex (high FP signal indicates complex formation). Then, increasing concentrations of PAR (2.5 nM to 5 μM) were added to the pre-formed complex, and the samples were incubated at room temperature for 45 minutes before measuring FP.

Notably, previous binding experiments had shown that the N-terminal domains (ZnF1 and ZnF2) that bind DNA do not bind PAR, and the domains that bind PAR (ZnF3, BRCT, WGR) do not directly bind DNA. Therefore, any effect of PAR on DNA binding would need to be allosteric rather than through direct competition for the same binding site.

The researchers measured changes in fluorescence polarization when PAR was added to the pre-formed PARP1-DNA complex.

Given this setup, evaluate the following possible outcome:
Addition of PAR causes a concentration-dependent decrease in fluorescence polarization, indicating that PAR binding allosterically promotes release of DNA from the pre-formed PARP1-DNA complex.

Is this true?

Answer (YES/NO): YES